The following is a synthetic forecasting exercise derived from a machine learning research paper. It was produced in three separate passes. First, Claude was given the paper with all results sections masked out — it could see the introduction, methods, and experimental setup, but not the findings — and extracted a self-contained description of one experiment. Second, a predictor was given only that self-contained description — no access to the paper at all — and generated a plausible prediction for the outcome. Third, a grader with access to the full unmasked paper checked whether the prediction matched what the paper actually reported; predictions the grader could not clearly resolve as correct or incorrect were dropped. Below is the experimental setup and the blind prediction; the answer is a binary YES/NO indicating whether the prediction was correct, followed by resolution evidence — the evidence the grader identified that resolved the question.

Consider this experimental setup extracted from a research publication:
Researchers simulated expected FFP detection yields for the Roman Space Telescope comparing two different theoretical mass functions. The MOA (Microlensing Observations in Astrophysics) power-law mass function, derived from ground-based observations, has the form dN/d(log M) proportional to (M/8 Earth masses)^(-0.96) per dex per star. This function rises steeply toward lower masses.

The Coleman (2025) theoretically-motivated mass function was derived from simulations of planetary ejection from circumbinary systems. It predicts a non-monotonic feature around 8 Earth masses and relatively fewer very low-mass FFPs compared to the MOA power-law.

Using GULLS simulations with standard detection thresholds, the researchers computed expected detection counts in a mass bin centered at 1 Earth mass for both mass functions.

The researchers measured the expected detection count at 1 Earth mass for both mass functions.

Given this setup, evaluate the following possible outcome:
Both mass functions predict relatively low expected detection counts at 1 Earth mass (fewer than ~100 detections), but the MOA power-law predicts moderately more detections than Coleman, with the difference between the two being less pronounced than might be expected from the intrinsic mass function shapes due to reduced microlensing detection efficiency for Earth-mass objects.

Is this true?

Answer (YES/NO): NO